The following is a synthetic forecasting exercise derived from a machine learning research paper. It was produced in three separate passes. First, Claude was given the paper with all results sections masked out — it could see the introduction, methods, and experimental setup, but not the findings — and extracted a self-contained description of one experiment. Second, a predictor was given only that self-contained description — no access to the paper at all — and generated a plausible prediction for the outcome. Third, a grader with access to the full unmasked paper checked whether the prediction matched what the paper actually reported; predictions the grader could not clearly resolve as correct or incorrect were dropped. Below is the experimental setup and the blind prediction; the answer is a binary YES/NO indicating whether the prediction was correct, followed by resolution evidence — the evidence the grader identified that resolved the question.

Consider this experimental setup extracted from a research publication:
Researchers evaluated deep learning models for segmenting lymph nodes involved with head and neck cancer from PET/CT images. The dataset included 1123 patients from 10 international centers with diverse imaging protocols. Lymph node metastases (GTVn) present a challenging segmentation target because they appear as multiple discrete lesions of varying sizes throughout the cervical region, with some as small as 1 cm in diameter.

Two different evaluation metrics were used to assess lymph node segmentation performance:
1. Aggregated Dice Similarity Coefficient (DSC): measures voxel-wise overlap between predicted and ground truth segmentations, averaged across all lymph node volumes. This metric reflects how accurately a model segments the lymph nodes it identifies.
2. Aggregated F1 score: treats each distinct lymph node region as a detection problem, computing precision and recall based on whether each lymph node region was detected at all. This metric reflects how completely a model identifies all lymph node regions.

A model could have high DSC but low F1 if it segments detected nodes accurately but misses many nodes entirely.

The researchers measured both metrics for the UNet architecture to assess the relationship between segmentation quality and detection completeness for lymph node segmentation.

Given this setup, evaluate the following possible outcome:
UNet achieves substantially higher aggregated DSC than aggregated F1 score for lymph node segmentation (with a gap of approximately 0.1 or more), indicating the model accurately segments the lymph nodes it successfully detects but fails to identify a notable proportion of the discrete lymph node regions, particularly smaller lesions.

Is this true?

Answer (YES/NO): YES